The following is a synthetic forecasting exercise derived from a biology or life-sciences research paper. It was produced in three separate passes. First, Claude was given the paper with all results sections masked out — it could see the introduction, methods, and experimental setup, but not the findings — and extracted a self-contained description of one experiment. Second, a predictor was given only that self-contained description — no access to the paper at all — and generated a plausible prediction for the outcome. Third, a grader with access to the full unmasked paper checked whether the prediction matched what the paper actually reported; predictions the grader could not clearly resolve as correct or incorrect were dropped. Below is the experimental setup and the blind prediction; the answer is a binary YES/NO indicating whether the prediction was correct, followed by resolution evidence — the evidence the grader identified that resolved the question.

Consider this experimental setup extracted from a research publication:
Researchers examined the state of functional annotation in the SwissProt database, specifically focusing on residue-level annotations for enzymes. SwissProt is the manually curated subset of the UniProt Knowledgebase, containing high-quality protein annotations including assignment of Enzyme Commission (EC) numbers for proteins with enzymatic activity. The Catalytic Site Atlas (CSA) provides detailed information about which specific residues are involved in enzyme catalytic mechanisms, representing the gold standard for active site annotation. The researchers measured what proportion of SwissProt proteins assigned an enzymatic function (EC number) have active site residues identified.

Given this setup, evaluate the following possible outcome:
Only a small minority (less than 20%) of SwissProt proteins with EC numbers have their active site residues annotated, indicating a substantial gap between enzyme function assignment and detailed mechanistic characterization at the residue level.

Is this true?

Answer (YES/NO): NO